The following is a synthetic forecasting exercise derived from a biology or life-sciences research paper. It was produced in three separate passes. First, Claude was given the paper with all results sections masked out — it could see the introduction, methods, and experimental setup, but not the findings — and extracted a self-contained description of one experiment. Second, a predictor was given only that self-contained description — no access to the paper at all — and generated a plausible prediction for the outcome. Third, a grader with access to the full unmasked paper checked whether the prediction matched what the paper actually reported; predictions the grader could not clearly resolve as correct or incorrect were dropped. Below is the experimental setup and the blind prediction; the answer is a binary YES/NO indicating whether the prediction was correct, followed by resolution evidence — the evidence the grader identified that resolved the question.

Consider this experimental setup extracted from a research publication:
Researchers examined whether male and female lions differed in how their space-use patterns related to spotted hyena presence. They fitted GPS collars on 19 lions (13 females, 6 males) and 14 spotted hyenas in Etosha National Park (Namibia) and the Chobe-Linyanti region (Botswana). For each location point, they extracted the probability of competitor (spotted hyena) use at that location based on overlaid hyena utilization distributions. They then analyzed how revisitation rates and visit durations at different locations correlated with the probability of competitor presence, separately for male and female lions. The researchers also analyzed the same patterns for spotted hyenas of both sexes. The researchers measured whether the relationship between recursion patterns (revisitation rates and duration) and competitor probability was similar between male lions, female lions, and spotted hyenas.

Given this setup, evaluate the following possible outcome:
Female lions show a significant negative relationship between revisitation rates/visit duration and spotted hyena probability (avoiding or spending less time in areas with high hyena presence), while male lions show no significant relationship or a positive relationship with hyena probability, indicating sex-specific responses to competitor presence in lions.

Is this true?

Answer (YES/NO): NO